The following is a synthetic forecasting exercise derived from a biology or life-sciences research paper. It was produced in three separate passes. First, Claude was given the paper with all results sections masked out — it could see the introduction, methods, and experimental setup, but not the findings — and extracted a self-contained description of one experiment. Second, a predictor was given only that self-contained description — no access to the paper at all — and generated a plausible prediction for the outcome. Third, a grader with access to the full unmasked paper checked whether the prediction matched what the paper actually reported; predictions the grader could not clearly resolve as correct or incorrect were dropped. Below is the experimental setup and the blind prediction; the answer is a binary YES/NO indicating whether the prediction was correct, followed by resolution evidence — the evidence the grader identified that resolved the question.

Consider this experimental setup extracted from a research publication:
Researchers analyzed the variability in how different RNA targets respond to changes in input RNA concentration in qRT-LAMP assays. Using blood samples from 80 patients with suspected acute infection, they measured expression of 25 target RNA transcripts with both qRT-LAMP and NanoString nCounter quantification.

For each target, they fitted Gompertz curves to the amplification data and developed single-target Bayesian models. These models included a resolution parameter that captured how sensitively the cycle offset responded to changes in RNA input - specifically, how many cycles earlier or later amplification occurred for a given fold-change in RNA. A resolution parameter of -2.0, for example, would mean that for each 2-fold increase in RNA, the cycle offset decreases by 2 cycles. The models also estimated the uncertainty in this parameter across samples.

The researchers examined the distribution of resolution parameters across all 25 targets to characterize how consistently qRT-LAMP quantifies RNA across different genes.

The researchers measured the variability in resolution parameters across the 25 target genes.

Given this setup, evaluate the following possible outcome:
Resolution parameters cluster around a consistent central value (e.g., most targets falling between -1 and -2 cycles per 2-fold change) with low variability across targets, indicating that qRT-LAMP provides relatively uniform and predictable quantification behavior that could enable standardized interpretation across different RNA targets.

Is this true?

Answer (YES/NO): NO